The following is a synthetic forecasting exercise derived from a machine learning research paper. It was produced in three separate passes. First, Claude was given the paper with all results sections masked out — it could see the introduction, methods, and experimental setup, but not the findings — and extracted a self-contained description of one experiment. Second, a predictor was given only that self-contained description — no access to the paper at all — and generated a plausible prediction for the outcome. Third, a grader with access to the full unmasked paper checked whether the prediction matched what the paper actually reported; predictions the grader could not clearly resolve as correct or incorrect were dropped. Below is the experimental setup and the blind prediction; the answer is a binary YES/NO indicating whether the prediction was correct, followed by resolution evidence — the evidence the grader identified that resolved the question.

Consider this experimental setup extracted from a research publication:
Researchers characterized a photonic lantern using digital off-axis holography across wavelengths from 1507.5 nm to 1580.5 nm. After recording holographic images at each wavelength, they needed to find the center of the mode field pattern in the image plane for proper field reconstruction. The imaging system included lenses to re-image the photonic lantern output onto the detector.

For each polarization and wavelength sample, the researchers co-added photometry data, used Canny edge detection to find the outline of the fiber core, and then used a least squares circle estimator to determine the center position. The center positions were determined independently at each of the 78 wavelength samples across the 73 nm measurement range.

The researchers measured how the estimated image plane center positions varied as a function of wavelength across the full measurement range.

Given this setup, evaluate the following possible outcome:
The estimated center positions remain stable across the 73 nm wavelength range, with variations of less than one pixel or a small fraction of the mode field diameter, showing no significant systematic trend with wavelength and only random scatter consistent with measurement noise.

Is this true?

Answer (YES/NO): NO